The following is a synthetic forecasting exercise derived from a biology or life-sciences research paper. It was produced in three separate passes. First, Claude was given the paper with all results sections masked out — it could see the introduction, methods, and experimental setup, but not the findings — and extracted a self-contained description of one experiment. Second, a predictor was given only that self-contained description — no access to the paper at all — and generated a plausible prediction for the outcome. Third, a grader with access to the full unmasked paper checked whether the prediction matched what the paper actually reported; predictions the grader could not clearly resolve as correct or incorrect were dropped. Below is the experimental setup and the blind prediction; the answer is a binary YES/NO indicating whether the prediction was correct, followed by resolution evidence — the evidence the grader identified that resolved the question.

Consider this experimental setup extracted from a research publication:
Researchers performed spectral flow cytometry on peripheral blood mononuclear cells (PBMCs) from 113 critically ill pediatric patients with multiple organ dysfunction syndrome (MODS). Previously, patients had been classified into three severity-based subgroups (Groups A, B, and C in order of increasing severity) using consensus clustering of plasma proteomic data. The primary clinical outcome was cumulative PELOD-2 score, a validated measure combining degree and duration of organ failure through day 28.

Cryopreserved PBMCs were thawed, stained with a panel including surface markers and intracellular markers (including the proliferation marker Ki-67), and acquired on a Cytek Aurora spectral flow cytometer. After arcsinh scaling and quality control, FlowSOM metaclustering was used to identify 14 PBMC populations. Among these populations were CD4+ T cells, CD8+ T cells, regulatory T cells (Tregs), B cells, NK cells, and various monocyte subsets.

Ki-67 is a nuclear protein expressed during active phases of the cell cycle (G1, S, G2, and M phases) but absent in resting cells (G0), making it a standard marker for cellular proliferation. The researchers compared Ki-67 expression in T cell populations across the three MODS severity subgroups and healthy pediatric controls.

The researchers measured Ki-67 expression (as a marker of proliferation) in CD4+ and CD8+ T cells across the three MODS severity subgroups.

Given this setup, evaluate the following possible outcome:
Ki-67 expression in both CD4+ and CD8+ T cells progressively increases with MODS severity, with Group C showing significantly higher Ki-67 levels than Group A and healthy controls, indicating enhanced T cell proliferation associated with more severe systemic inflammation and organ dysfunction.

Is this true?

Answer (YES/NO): NO